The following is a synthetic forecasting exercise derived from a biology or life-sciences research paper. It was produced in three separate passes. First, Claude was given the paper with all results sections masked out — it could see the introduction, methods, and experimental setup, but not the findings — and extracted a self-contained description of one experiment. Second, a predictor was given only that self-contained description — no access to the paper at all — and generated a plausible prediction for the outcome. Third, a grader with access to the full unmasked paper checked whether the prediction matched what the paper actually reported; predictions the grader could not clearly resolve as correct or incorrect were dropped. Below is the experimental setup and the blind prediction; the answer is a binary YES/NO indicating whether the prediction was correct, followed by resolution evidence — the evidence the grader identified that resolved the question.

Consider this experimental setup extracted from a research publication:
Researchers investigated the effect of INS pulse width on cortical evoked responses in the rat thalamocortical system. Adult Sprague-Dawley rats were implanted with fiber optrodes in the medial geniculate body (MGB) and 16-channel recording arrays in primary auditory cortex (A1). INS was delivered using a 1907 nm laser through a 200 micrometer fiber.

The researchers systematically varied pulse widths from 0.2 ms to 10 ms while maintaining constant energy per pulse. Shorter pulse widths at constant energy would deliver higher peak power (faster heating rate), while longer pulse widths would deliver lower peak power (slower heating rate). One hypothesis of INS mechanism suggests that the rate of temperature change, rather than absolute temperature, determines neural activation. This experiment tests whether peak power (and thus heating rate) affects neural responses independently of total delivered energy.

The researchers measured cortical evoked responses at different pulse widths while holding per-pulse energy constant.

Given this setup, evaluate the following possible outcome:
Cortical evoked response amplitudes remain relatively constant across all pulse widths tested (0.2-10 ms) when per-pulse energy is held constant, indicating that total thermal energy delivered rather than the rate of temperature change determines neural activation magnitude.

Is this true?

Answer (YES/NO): YES